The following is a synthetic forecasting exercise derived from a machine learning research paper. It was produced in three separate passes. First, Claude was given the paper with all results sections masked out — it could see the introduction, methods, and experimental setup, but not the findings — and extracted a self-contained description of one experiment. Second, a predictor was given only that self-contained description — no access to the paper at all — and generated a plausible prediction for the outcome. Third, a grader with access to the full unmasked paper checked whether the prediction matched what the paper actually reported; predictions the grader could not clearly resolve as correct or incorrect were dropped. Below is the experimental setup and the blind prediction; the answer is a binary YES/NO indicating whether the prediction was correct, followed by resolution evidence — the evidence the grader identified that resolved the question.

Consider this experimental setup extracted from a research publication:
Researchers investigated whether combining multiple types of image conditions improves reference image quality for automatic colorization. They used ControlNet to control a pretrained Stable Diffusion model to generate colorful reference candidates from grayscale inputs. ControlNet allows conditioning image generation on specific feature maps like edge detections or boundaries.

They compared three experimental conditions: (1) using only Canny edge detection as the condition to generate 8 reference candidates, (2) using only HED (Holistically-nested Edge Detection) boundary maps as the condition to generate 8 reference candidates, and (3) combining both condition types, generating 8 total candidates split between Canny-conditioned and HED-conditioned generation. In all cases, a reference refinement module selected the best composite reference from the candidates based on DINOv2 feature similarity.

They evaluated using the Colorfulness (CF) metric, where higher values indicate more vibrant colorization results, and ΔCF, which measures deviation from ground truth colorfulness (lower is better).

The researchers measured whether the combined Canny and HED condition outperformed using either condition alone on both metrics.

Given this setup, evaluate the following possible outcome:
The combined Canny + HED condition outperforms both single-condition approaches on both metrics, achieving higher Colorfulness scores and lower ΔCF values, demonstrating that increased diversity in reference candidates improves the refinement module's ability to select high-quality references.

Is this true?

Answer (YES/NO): YES